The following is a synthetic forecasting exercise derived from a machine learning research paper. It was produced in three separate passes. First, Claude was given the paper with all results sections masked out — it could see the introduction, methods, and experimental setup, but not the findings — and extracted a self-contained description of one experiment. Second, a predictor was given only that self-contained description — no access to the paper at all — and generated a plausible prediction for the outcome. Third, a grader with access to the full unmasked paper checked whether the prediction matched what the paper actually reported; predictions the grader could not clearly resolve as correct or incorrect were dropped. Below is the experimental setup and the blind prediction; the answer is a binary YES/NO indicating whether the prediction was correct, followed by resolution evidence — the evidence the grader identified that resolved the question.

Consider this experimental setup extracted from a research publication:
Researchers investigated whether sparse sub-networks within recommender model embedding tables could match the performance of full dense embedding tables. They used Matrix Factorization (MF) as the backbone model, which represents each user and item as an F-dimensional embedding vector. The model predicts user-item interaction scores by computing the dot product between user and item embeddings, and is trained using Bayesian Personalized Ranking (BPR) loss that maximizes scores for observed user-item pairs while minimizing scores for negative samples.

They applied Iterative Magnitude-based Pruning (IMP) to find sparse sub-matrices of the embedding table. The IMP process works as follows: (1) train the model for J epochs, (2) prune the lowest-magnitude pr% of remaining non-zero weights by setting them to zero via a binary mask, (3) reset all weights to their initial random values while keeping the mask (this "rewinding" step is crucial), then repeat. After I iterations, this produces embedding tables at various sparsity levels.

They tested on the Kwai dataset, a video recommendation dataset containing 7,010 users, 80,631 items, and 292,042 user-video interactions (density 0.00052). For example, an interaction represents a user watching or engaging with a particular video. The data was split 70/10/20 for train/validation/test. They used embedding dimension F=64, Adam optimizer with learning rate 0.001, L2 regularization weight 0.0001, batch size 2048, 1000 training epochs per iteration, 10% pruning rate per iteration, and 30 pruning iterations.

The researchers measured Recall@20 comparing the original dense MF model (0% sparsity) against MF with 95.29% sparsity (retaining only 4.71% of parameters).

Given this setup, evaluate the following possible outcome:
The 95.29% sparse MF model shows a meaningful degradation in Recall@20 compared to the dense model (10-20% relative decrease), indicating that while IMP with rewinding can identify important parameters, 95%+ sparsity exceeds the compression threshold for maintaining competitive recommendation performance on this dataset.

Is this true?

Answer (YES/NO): NO